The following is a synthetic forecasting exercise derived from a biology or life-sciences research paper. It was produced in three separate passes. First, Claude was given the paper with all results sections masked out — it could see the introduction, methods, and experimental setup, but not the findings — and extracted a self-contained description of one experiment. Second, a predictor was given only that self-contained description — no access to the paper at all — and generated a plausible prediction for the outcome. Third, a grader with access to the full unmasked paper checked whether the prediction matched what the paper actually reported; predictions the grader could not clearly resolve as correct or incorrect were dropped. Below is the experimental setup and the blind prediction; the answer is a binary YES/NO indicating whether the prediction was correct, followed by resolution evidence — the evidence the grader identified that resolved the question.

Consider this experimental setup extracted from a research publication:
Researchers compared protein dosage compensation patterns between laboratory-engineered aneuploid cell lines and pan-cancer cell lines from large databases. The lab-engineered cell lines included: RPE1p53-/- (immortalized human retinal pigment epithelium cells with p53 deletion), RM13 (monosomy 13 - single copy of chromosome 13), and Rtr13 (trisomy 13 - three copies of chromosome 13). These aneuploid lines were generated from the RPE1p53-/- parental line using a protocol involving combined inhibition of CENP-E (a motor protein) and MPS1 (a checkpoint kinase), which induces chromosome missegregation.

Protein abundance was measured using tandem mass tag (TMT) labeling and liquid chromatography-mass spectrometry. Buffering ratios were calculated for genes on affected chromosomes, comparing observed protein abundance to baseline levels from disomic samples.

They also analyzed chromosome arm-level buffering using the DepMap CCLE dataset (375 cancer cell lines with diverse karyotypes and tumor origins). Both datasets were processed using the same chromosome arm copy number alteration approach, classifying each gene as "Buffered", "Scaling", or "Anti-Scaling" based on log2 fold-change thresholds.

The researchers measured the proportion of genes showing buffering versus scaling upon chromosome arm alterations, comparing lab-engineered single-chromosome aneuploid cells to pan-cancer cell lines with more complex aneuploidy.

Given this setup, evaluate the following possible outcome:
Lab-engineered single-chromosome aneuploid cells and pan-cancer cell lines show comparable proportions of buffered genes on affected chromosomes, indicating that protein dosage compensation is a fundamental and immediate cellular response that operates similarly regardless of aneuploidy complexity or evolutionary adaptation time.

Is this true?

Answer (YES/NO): NO